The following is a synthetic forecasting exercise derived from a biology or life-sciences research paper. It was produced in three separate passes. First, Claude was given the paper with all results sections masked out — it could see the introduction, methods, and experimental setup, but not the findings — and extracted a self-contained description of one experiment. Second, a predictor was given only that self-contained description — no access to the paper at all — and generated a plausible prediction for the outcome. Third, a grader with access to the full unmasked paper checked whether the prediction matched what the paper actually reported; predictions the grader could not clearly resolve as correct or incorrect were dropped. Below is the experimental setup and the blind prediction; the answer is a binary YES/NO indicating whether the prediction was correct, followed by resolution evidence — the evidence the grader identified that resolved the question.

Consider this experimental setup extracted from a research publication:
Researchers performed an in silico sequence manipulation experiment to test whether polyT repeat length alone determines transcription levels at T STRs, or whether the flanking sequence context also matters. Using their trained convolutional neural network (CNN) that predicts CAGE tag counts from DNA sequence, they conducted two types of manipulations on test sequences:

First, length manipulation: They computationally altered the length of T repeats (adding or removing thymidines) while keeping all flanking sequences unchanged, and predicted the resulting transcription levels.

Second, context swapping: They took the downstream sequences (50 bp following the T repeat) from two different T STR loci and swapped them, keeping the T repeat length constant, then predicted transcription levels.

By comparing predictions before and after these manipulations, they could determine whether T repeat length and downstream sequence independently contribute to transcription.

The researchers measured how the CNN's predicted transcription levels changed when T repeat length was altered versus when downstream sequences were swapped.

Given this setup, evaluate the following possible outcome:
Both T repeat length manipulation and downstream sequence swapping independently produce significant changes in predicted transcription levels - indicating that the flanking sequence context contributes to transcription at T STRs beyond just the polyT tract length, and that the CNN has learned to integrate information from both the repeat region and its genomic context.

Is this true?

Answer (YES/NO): YES